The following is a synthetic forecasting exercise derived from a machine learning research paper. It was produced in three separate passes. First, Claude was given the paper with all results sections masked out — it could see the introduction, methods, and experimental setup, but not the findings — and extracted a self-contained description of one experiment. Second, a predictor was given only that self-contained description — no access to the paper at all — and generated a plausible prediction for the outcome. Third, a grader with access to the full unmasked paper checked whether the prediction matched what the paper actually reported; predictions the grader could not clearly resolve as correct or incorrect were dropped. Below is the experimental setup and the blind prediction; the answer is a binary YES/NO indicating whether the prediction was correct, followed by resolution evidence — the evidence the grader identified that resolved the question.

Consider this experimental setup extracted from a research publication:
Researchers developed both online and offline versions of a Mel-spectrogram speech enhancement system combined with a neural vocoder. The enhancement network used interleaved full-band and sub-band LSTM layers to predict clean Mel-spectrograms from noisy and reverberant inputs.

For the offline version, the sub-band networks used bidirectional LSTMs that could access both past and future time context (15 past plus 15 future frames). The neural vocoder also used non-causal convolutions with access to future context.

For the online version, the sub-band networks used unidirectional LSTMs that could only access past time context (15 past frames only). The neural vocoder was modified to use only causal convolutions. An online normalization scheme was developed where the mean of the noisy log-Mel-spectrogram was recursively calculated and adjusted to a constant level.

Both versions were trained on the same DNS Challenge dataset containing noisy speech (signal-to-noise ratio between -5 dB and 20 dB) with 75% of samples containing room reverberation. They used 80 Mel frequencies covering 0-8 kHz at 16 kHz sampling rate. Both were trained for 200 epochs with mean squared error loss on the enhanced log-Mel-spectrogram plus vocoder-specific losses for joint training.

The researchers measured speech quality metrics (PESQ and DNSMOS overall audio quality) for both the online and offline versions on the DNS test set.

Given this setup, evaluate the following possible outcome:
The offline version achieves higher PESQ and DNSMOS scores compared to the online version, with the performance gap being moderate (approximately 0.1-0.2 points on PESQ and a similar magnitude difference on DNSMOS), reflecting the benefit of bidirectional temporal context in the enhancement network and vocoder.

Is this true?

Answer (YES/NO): NO